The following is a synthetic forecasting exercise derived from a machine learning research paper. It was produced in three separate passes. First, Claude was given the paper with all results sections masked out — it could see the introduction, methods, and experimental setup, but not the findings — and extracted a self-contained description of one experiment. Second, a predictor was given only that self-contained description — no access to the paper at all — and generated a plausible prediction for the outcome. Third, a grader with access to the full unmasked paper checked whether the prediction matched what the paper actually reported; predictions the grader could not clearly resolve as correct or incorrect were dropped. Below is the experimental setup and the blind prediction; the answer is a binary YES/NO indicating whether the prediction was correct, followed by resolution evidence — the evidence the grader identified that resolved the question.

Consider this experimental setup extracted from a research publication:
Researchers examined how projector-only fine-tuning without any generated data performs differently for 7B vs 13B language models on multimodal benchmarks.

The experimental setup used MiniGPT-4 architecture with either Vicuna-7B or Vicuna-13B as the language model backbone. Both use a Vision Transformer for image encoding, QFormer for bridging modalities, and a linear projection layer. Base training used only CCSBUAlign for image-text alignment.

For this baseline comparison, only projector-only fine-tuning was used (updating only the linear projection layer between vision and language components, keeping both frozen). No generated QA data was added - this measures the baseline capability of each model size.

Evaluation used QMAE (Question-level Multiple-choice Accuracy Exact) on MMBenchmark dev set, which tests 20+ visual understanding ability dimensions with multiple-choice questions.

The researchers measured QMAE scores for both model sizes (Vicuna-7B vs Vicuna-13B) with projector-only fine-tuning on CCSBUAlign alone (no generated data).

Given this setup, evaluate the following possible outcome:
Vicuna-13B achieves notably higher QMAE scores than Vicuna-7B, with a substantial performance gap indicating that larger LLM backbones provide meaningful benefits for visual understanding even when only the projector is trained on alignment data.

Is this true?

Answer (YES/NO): YES